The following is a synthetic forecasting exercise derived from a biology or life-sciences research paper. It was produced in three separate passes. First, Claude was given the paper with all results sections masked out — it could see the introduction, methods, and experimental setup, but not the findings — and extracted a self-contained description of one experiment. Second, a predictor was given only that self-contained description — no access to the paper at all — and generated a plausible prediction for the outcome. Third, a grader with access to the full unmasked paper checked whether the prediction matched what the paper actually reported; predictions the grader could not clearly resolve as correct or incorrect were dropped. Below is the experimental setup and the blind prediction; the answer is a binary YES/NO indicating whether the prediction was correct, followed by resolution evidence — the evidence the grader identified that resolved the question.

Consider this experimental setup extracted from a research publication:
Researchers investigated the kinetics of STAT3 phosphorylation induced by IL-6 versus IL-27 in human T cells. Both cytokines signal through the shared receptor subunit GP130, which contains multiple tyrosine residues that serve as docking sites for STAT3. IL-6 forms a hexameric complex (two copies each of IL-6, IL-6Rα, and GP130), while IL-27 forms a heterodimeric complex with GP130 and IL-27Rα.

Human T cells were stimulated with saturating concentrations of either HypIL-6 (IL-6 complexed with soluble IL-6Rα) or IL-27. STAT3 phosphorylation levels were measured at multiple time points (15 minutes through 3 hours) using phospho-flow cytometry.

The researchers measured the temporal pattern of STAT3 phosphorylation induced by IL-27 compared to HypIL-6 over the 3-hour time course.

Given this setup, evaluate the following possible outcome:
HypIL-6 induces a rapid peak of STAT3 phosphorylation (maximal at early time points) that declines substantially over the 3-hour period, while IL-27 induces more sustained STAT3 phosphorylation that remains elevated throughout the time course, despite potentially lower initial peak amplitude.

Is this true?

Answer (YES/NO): NO